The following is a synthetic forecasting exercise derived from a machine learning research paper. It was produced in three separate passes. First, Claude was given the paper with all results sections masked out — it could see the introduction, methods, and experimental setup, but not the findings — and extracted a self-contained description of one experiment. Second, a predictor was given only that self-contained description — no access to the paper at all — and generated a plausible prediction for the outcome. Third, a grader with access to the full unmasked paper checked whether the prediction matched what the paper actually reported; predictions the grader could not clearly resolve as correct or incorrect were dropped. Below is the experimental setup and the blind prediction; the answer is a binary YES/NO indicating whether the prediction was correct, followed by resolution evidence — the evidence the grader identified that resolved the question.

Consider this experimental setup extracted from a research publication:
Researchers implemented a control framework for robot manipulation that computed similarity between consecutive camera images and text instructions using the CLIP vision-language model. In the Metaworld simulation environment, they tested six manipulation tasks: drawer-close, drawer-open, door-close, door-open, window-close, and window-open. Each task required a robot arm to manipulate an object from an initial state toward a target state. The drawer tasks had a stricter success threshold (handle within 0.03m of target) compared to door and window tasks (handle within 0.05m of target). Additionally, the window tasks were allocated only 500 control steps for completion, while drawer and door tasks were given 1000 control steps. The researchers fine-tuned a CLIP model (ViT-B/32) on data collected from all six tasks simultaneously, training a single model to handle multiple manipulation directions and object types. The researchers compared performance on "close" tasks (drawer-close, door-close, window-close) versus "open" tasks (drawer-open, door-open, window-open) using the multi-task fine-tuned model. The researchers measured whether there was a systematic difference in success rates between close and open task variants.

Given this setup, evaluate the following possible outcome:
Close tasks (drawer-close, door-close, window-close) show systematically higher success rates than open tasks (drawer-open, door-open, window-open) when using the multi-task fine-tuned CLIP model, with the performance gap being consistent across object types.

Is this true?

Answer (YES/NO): NO